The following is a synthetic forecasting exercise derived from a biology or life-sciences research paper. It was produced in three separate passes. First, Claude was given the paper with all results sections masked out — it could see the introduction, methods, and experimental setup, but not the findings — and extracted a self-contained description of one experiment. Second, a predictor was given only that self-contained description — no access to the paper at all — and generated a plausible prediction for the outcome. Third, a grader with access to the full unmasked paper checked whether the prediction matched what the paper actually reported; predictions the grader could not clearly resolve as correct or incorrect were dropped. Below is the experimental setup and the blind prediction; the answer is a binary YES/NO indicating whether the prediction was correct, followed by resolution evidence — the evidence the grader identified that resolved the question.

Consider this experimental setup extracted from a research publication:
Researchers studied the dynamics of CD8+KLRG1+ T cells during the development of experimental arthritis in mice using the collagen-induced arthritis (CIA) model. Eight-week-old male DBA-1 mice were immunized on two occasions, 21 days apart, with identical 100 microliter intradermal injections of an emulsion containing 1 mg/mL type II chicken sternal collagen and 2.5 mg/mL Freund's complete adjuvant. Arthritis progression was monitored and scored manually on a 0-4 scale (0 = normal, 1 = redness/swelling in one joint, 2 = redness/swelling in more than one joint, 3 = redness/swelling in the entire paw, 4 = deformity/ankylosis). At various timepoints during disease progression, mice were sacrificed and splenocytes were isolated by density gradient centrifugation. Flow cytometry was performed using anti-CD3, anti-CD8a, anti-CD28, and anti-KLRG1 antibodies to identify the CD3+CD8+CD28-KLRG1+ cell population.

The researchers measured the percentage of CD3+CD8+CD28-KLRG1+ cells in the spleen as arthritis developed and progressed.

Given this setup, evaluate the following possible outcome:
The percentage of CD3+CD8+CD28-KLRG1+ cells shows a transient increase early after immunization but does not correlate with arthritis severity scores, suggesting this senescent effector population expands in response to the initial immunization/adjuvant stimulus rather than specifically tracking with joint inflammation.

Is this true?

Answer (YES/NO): NO